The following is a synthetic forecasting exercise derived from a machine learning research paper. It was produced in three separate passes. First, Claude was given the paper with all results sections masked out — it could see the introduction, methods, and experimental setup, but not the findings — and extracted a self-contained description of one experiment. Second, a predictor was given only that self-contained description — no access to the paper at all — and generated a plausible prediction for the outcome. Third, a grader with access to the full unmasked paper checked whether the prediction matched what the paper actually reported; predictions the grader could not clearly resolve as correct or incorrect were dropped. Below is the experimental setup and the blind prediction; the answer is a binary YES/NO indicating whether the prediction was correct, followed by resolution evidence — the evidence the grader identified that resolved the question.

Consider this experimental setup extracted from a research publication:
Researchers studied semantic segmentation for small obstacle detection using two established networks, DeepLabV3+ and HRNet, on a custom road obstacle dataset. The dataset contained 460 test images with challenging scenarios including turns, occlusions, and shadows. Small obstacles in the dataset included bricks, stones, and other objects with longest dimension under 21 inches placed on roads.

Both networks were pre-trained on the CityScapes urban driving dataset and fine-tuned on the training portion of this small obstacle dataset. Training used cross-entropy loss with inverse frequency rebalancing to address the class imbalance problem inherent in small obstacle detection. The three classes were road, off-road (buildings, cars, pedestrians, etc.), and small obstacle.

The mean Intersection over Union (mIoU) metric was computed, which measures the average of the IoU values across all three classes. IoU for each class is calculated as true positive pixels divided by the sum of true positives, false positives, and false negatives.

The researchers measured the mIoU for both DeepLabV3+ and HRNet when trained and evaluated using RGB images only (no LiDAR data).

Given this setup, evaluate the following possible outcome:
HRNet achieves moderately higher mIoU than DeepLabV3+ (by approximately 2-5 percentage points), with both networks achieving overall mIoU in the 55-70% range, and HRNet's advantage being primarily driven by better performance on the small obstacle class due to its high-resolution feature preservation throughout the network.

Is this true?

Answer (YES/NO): NO